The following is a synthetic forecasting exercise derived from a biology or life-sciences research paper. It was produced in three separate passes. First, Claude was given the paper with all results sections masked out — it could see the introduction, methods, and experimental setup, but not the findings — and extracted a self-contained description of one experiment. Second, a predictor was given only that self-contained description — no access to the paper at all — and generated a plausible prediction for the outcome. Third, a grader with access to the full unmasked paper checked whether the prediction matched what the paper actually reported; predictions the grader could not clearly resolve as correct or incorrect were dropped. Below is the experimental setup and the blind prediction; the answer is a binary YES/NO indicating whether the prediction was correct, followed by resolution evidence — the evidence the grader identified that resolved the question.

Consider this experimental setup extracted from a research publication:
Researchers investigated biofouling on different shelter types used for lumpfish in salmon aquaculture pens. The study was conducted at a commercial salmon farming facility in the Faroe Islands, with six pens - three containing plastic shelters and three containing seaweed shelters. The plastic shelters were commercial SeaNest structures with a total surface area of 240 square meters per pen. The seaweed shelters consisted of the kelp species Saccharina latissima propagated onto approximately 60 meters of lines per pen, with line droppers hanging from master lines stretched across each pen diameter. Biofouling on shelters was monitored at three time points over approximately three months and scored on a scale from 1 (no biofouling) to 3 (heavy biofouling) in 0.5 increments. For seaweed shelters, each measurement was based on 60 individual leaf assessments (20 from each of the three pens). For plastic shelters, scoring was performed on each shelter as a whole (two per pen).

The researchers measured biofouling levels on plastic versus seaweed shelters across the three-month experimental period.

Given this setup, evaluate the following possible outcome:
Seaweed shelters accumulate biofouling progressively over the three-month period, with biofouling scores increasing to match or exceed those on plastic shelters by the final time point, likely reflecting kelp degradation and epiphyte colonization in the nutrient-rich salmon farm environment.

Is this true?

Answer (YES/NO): NO